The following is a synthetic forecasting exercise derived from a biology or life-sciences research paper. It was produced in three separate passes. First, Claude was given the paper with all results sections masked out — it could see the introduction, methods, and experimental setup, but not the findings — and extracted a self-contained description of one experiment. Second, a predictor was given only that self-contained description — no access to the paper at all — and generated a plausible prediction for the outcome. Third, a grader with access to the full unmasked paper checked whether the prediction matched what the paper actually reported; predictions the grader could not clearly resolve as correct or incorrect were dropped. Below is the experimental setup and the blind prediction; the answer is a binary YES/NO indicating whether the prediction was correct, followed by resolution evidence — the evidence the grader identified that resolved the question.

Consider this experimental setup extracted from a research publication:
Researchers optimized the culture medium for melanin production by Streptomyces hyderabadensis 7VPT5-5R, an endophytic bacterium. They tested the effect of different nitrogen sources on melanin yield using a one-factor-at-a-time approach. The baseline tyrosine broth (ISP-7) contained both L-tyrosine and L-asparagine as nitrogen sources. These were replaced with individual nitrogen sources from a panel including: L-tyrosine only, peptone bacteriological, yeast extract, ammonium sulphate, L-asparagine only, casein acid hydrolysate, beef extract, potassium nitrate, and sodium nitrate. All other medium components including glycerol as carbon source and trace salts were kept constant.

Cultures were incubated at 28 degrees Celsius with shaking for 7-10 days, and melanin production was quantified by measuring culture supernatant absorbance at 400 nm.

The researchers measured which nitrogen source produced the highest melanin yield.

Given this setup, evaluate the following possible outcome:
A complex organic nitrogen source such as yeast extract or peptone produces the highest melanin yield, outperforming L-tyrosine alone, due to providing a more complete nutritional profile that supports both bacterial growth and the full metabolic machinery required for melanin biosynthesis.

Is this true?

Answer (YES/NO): NO